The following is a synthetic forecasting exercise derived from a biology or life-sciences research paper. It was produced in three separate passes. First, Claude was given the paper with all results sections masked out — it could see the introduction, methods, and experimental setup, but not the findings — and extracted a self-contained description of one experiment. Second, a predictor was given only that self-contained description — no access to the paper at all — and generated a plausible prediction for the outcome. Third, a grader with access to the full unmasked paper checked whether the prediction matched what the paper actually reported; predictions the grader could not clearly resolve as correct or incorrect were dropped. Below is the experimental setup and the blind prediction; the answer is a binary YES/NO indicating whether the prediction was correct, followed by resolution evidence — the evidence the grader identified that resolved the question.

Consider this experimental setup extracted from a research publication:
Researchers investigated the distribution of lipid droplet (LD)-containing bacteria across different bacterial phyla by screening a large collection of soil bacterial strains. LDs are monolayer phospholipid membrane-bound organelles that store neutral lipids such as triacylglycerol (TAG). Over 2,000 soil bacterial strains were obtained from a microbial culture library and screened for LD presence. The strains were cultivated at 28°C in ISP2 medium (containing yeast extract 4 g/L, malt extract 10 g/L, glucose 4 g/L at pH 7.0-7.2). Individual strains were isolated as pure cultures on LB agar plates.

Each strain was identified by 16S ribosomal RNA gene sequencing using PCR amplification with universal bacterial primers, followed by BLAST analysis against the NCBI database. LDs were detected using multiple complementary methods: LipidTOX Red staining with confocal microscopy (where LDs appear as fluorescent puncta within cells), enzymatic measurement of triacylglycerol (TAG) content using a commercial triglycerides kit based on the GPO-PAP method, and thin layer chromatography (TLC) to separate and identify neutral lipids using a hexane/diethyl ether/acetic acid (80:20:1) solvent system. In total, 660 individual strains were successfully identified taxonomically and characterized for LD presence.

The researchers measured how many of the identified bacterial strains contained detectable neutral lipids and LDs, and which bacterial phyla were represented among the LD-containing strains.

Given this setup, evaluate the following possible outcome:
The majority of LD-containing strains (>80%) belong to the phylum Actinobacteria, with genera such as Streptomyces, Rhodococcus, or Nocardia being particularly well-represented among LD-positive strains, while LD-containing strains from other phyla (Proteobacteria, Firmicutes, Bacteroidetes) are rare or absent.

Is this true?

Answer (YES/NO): NO